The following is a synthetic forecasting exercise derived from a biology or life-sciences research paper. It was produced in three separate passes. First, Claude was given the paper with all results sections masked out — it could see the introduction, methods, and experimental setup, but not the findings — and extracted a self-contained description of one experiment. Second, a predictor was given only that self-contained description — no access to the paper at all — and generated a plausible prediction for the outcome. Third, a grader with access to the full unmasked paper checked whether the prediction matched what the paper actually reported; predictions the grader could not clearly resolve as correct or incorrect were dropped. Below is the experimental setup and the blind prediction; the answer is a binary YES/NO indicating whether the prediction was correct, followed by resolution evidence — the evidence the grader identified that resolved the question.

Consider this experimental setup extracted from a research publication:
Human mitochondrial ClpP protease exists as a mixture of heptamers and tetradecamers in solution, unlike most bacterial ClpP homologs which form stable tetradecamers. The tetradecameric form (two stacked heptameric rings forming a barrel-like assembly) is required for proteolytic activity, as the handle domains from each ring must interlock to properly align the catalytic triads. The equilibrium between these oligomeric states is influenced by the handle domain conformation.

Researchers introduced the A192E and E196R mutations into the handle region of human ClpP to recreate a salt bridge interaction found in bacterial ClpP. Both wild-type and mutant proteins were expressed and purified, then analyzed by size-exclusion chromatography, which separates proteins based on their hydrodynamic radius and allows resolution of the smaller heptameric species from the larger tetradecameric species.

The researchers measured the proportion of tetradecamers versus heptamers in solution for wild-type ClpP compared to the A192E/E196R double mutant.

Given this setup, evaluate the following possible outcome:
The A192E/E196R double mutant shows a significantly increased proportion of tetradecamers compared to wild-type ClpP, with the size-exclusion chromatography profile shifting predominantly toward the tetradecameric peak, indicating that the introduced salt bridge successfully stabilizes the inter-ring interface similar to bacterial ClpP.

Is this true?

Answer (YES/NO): YES